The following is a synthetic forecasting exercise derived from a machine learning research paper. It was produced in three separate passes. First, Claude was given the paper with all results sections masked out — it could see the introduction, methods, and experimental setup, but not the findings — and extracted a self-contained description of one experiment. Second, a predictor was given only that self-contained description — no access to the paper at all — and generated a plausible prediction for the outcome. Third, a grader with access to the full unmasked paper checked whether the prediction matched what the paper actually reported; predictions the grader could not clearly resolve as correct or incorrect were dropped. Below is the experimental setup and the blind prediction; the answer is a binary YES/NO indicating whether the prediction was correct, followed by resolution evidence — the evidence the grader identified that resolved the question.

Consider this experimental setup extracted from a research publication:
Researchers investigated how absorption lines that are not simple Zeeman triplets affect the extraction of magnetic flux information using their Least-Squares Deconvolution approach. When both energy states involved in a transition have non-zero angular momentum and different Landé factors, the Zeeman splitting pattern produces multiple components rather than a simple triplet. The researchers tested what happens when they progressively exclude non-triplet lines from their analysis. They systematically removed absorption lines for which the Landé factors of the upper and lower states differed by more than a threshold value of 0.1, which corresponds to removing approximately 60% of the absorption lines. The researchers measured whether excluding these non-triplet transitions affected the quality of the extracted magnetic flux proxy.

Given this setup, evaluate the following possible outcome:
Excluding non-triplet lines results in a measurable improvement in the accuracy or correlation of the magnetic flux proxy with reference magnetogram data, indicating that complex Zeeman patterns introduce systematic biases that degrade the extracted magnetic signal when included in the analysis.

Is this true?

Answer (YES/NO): NO